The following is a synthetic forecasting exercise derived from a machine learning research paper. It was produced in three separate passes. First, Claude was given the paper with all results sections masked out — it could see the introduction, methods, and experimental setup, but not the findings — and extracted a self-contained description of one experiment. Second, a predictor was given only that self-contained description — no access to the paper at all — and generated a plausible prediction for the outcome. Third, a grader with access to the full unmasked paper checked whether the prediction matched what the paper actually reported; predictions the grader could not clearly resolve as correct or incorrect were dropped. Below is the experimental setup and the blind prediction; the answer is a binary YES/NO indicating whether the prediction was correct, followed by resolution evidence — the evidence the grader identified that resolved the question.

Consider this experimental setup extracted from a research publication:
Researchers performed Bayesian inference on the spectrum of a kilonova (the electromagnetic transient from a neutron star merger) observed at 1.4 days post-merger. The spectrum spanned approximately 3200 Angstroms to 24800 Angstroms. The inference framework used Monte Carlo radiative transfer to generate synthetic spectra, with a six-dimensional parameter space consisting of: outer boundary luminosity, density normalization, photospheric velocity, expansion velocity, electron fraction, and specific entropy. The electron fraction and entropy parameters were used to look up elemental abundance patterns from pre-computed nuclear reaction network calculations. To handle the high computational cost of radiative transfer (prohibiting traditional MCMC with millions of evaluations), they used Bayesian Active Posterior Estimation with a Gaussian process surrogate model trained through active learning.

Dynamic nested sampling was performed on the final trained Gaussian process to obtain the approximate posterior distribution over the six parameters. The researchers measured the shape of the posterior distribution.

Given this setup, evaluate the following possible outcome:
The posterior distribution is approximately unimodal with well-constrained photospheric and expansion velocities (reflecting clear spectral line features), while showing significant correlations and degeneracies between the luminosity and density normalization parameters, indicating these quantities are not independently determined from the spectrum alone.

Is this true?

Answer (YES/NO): NO